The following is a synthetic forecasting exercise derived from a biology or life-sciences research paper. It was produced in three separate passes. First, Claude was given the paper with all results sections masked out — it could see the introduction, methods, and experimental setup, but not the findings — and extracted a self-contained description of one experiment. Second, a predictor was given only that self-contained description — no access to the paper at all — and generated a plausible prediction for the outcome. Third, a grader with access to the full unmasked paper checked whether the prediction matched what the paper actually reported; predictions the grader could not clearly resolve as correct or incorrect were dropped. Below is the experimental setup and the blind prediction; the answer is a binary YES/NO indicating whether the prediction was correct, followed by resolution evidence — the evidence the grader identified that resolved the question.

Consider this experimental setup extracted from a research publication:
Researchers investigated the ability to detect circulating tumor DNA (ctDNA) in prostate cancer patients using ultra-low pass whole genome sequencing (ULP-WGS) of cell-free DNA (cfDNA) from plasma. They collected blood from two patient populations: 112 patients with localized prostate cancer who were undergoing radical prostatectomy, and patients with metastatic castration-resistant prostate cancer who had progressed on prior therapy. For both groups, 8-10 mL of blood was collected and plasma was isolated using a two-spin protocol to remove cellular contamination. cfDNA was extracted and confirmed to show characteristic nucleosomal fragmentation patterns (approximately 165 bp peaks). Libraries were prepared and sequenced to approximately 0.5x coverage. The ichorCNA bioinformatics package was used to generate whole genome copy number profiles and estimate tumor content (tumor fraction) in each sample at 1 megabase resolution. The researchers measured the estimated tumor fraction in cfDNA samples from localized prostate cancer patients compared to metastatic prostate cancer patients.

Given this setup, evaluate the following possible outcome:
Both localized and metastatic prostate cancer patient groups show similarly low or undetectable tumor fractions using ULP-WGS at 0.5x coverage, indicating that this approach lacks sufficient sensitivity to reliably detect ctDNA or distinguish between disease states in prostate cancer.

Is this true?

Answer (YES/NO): NO